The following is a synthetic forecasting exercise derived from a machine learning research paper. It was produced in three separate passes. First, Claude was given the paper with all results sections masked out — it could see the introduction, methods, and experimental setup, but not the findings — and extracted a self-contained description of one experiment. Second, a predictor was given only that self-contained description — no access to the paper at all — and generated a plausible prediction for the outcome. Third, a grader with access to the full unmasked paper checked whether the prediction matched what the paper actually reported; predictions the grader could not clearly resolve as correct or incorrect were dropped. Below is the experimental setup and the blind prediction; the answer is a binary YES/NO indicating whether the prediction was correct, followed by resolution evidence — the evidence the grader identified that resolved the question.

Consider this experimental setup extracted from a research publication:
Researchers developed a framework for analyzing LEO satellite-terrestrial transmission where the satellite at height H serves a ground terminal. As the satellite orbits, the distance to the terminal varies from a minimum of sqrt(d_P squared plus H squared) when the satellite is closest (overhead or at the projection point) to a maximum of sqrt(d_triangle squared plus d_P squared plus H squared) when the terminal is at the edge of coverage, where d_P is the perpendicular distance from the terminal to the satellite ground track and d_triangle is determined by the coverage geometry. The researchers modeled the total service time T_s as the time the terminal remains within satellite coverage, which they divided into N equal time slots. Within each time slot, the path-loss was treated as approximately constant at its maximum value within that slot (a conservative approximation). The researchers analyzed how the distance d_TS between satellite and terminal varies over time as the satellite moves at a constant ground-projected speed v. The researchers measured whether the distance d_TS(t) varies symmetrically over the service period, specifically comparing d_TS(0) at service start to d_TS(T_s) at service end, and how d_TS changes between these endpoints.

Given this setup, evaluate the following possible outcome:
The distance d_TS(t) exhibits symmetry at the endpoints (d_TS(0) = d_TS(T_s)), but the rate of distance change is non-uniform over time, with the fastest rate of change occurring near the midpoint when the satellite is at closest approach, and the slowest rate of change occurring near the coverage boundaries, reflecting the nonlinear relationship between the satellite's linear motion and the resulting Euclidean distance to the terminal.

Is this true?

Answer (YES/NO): NO